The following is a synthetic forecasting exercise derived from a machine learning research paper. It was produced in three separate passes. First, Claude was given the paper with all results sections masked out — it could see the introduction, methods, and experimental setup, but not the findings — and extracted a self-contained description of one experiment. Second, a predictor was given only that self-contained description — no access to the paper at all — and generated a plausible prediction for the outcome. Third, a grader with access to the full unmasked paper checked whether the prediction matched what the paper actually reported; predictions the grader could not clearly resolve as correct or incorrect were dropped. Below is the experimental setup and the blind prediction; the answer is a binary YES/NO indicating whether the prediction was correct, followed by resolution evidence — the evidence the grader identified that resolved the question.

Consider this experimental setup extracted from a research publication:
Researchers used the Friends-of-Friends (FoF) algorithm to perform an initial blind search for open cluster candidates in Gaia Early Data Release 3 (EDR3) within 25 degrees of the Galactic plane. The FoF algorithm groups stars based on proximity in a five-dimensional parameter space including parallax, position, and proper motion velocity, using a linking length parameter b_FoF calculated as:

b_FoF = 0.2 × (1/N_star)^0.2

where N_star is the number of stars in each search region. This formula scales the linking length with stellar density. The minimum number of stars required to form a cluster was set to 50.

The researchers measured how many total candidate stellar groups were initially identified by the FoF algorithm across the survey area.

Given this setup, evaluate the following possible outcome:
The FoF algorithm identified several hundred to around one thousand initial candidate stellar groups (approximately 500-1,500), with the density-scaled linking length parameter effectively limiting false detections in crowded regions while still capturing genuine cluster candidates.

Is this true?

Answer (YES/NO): NO